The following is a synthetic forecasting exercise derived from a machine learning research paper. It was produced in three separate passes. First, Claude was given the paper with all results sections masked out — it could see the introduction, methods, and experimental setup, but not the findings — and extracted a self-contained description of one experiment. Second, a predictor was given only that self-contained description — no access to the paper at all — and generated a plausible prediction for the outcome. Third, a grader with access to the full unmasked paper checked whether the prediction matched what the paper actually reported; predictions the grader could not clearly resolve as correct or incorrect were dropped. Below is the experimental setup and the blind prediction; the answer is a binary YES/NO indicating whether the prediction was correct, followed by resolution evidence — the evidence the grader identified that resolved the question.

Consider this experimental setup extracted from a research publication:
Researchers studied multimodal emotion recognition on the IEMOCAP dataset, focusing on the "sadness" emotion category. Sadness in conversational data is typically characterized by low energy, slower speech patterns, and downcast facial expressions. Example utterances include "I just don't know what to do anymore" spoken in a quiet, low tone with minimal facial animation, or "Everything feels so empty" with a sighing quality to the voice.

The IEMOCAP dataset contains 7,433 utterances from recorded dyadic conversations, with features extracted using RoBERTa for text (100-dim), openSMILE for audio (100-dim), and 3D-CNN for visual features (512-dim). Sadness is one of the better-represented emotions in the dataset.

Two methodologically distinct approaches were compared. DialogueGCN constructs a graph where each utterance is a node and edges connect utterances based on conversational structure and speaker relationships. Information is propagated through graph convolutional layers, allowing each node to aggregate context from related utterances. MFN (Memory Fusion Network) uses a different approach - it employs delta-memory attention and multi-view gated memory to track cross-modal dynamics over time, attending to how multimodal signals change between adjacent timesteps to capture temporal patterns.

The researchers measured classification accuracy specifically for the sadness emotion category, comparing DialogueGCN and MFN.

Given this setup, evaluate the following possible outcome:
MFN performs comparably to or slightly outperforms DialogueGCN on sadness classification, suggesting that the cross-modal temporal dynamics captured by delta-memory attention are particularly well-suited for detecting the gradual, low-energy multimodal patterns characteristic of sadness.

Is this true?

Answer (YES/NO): NO